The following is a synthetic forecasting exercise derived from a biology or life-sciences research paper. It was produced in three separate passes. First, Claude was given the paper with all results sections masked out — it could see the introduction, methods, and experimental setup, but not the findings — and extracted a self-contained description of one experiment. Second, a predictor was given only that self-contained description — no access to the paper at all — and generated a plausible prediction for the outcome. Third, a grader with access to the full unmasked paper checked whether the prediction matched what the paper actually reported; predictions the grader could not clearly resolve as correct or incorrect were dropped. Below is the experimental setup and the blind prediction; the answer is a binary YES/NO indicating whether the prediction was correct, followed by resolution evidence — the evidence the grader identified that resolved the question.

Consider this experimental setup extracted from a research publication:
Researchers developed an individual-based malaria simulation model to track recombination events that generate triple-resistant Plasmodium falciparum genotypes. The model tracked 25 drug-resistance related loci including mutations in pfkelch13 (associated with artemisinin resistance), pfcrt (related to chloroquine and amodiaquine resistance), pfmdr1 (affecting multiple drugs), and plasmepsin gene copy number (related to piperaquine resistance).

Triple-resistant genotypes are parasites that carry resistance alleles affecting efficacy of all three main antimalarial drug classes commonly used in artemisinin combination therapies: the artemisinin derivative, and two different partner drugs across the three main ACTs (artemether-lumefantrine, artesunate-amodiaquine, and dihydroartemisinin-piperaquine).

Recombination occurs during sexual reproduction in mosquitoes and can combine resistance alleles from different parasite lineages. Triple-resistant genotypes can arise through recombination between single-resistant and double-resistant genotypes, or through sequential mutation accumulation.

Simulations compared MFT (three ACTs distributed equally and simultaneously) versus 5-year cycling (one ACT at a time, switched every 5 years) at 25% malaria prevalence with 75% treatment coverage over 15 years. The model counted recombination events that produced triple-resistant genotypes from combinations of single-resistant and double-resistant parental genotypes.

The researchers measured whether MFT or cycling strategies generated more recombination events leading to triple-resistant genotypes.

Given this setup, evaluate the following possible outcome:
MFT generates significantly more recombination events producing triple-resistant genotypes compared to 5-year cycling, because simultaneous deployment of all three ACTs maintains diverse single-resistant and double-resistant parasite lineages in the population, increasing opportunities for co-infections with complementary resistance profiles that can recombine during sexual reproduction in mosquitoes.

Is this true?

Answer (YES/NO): NO